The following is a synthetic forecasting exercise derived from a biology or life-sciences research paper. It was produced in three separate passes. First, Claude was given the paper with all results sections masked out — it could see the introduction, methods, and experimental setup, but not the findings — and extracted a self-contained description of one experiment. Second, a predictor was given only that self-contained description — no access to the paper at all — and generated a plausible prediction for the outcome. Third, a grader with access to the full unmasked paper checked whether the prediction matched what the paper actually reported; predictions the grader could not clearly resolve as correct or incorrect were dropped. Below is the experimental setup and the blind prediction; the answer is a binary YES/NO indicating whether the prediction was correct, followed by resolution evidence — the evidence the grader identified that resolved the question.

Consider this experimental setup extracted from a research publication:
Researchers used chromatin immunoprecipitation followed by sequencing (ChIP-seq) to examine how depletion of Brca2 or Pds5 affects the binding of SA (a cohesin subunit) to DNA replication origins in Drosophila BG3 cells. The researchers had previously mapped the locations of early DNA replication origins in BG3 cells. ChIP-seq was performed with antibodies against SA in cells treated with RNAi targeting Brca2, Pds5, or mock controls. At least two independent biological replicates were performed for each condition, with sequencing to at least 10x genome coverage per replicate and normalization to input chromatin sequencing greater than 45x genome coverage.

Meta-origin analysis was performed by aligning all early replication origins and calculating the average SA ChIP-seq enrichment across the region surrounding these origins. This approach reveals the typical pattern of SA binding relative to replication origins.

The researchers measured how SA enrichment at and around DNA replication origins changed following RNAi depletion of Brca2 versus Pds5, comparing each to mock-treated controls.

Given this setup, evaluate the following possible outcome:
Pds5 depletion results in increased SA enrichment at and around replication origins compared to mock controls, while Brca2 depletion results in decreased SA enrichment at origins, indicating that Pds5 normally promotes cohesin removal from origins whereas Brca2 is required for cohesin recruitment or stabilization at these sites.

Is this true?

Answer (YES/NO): NO